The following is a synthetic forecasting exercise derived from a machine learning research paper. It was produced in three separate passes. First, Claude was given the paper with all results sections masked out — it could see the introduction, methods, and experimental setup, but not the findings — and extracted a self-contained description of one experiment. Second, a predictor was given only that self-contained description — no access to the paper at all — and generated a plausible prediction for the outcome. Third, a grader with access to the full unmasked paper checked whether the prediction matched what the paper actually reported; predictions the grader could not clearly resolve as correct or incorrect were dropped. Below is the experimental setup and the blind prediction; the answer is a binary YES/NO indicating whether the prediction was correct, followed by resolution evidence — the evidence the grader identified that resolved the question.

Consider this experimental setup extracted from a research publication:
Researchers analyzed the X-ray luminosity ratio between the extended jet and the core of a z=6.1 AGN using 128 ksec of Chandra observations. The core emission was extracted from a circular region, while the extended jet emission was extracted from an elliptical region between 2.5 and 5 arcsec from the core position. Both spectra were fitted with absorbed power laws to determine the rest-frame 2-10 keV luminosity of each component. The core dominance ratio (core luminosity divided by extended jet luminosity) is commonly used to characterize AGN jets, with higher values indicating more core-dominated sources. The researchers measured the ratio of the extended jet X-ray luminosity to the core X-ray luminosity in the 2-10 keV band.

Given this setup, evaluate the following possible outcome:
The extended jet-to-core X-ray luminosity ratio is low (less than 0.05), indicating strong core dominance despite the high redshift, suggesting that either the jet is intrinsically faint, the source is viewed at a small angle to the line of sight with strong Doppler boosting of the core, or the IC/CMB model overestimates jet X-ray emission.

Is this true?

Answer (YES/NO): NO